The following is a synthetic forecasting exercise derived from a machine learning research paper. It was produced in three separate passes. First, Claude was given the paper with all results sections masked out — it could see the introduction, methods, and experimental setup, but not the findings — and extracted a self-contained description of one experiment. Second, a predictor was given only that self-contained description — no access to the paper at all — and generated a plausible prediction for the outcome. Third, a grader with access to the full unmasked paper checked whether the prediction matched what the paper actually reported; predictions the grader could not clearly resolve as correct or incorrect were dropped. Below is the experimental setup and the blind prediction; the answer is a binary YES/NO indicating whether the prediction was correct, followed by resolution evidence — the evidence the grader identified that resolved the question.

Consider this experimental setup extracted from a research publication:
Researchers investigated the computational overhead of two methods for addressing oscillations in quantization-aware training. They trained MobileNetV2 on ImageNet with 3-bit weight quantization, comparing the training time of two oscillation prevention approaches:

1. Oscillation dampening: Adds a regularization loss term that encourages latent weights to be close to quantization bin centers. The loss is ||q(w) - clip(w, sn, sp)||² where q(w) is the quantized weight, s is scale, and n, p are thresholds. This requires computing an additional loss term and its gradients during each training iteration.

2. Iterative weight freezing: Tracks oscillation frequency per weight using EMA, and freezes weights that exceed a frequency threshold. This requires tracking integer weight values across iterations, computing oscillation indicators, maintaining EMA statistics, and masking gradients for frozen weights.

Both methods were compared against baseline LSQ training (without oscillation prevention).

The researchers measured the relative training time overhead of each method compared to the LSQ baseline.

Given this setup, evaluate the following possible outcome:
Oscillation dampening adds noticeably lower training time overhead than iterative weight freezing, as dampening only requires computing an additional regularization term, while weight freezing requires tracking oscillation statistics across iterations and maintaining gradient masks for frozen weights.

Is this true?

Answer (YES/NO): NO